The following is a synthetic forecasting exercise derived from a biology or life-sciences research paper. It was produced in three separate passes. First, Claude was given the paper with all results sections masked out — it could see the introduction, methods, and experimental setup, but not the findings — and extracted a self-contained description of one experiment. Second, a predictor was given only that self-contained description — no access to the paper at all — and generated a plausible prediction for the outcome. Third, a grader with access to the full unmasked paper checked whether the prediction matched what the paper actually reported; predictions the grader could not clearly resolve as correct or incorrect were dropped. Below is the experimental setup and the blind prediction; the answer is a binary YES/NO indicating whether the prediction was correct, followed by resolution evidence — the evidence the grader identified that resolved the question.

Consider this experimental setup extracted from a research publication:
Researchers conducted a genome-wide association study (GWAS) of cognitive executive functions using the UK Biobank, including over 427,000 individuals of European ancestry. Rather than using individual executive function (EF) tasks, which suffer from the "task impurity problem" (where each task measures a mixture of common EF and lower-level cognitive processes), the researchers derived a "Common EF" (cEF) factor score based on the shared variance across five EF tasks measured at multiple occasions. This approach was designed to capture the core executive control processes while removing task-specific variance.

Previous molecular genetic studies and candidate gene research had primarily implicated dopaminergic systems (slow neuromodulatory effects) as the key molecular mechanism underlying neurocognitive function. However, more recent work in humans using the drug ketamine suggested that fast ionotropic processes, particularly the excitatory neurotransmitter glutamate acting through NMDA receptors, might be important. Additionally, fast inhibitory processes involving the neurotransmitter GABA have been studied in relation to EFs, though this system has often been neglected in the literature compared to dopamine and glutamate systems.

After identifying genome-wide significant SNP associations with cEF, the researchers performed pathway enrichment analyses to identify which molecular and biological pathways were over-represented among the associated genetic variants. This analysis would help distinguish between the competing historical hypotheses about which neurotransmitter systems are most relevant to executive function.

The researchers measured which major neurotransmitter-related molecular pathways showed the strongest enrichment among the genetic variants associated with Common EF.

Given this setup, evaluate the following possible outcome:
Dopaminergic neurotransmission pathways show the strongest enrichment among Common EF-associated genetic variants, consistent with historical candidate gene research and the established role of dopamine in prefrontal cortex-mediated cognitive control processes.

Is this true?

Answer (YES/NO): NO